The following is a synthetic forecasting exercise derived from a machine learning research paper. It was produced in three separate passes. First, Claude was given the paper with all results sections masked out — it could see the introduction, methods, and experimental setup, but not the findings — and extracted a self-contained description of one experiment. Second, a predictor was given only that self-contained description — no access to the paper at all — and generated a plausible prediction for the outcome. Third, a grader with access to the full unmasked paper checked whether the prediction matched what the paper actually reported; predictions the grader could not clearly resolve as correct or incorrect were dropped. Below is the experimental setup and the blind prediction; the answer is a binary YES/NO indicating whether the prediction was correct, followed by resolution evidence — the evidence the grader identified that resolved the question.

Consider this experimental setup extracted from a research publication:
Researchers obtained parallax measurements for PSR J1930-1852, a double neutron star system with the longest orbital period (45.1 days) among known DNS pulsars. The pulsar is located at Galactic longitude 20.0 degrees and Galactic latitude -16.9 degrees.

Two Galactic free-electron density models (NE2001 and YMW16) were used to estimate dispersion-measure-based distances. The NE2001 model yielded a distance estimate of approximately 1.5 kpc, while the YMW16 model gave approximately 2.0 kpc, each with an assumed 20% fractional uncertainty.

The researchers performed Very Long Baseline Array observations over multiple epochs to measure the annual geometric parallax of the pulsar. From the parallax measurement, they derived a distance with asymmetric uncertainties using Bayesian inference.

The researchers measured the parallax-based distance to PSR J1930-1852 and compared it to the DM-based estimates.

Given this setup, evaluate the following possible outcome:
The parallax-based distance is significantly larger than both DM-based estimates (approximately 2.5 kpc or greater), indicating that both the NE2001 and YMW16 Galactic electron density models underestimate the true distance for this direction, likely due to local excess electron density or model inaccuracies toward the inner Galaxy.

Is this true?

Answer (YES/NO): YES